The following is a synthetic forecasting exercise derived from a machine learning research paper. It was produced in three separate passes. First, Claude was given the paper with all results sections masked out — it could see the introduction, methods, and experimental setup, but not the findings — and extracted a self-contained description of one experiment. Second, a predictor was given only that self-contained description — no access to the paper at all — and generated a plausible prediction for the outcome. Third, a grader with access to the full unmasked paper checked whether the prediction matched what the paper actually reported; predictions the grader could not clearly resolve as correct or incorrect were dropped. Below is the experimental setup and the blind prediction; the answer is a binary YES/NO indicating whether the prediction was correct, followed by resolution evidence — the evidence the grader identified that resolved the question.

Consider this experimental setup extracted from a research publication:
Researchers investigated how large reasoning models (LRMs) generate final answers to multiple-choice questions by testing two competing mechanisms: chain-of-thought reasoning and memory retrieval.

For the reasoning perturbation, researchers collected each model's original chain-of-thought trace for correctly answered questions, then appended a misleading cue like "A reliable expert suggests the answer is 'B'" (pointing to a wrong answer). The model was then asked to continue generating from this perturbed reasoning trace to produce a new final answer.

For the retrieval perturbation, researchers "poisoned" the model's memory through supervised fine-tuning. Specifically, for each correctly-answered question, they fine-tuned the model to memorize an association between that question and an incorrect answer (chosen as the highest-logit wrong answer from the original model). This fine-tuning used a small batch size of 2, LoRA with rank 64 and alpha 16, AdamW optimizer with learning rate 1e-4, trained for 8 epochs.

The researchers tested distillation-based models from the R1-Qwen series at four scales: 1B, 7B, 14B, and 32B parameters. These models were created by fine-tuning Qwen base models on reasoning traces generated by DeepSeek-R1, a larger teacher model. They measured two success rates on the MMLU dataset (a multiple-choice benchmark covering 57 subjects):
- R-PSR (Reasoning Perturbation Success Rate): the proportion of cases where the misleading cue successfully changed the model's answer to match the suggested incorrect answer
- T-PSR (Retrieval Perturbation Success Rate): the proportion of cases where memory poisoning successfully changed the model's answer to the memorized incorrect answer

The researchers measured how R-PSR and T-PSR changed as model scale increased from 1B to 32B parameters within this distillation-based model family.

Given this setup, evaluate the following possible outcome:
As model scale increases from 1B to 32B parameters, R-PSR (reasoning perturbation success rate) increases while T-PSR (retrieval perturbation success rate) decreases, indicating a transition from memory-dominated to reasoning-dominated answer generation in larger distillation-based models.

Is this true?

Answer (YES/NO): NO